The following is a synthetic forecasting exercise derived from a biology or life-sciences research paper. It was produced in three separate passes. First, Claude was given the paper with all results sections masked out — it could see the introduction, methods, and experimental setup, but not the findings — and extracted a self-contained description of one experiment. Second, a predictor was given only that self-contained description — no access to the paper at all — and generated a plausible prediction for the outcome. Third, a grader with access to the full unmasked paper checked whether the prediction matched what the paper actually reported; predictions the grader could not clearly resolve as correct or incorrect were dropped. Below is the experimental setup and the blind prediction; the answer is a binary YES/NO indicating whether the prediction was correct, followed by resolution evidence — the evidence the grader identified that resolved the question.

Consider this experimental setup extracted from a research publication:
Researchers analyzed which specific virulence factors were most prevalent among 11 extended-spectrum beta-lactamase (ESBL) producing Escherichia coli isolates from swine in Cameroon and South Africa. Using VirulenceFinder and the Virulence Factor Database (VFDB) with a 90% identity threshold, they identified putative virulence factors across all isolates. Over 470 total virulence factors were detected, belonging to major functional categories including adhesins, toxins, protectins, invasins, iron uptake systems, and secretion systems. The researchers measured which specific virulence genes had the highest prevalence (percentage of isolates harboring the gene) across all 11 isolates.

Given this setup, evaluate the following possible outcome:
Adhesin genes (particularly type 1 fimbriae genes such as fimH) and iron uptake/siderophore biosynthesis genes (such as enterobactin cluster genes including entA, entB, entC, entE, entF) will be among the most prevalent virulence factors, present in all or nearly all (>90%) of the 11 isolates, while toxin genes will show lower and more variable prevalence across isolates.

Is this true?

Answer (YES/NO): NO